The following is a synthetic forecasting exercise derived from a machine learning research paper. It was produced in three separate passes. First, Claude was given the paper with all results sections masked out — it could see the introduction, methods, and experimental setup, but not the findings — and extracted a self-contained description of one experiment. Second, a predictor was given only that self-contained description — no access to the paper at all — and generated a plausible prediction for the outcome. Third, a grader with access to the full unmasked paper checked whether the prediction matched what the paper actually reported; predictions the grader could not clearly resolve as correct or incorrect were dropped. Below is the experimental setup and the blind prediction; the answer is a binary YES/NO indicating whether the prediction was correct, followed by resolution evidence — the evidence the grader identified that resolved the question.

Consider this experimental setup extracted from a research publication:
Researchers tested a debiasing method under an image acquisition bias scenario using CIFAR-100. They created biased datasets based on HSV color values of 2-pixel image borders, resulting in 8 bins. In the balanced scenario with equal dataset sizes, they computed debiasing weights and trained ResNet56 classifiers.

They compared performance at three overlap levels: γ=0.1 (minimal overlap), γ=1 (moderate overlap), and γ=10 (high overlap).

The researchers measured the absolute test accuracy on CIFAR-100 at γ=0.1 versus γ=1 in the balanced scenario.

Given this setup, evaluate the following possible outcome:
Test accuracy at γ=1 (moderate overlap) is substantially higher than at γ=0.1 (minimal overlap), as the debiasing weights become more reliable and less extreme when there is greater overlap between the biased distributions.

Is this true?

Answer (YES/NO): YES